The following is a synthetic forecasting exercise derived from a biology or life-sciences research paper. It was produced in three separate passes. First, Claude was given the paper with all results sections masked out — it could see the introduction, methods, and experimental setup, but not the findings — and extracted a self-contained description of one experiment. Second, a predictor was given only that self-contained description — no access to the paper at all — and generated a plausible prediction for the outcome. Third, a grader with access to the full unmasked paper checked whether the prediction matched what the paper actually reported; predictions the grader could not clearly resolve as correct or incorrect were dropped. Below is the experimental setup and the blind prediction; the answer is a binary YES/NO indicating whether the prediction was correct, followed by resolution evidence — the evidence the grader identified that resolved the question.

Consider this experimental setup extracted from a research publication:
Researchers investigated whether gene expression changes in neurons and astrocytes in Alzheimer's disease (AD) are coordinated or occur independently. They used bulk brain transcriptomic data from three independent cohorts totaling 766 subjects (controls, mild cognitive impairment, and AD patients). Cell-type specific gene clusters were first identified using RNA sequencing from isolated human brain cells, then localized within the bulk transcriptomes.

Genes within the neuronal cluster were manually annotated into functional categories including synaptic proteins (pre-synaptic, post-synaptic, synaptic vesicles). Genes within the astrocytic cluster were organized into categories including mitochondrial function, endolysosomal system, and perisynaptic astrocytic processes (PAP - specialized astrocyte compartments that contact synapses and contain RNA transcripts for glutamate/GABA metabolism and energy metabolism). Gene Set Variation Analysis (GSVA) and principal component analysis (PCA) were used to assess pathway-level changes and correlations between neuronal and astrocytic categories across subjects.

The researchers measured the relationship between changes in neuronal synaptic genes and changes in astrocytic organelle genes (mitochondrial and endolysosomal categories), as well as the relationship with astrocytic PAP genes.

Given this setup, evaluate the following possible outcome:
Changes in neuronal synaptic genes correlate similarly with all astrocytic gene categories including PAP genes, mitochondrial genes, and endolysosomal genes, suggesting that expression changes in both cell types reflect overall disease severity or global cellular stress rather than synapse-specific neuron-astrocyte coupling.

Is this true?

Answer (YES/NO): NO